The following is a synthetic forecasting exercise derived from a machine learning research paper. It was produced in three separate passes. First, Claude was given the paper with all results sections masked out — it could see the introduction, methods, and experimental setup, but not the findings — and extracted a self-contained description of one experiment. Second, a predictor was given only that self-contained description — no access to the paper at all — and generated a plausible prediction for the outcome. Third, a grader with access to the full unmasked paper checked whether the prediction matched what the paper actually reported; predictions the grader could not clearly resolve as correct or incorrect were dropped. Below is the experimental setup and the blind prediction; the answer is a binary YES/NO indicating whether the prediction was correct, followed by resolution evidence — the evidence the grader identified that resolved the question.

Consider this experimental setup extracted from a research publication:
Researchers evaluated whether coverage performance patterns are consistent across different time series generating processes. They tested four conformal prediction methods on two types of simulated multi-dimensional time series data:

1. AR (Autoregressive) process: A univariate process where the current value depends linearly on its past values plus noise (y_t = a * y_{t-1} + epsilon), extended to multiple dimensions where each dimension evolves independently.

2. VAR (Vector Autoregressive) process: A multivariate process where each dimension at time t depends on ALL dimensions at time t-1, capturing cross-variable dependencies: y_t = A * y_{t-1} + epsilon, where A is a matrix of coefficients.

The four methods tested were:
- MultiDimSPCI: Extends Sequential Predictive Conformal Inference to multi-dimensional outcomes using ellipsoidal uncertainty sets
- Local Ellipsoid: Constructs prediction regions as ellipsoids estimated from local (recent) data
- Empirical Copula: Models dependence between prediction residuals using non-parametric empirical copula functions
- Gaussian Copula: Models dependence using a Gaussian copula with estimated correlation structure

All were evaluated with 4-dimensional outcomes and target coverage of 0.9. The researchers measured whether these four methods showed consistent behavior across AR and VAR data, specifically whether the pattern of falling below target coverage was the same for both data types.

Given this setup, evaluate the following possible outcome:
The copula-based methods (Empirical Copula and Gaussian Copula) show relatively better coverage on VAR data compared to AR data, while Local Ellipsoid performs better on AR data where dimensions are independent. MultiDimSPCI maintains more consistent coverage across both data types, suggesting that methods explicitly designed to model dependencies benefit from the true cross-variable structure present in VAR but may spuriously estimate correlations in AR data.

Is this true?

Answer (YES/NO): NO